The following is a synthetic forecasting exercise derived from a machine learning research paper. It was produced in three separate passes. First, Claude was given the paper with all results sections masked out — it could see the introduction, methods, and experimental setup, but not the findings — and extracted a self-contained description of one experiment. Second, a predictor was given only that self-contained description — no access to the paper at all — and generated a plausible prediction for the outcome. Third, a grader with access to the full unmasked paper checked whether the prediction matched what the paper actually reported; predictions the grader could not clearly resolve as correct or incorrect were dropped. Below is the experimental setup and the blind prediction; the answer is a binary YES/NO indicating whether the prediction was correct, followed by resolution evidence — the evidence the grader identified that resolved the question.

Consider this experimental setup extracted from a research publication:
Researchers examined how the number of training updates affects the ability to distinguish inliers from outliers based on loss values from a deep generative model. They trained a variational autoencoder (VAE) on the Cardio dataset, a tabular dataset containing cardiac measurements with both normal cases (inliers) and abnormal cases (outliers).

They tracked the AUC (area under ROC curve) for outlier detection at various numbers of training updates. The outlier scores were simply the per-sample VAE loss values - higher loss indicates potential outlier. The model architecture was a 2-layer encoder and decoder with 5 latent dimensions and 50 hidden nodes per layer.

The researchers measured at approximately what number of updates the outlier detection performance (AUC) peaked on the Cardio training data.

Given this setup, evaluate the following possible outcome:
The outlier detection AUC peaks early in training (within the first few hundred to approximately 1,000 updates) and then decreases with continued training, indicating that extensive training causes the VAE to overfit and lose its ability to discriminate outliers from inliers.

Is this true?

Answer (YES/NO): YES